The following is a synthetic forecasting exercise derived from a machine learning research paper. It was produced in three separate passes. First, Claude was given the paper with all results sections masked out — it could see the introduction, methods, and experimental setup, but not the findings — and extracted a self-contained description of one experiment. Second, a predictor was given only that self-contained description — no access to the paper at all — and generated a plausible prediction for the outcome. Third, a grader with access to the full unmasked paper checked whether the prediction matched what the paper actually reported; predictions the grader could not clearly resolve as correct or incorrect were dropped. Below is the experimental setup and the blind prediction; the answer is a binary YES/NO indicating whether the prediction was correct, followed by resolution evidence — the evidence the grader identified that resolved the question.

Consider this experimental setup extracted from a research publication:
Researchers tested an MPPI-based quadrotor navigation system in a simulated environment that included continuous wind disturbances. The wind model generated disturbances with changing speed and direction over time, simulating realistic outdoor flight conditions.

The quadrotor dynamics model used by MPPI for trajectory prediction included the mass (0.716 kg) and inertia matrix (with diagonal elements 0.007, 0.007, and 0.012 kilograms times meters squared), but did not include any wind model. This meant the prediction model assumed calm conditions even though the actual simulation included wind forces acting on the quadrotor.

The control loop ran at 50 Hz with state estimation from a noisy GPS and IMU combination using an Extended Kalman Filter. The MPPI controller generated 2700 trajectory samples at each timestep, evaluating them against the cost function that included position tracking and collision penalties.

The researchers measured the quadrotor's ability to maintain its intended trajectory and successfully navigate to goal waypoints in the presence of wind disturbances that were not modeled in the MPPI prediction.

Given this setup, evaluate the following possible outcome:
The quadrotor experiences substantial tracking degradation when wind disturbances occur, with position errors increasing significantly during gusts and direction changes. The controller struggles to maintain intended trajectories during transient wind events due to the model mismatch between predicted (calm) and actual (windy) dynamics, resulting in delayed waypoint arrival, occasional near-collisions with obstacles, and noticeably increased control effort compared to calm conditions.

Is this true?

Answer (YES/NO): NO